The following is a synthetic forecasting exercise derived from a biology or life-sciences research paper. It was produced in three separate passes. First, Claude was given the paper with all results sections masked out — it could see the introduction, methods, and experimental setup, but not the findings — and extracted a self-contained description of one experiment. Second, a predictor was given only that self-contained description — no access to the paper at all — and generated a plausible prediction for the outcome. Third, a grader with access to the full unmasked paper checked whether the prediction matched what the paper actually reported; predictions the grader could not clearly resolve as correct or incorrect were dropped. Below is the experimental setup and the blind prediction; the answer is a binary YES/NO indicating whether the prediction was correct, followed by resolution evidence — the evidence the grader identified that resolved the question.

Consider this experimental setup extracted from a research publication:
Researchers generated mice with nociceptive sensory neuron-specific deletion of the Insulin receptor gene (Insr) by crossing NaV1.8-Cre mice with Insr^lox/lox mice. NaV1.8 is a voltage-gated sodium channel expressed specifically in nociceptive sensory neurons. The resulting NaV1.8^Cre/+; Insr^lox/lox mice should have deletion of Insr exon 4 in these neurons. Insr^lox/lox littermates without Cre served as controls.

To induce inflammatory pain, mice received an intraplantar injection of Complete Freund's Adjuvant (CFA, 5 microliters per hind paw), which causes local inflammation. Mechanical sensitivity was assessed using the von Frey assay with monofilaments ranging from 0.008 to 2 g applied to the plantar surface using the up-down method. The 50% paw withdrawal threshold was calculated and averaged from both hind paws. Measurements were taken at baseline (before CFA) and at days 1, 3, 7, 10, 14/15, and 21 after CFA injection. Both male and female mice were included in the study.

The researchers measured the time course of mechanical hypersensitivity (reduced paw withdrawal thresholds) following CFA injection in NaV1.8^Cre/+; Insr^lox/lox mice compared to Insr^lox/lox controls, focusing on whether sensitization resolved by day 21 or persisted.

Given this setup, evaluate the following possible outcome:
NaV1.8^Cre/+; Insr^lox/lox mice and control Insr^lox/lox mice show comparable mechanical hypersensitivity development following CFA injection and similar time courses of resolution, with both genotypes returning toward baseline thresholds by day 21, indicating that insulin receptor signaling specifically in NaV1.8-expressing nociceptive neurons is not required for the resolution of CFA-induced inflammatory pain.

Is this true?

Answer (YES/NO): NO